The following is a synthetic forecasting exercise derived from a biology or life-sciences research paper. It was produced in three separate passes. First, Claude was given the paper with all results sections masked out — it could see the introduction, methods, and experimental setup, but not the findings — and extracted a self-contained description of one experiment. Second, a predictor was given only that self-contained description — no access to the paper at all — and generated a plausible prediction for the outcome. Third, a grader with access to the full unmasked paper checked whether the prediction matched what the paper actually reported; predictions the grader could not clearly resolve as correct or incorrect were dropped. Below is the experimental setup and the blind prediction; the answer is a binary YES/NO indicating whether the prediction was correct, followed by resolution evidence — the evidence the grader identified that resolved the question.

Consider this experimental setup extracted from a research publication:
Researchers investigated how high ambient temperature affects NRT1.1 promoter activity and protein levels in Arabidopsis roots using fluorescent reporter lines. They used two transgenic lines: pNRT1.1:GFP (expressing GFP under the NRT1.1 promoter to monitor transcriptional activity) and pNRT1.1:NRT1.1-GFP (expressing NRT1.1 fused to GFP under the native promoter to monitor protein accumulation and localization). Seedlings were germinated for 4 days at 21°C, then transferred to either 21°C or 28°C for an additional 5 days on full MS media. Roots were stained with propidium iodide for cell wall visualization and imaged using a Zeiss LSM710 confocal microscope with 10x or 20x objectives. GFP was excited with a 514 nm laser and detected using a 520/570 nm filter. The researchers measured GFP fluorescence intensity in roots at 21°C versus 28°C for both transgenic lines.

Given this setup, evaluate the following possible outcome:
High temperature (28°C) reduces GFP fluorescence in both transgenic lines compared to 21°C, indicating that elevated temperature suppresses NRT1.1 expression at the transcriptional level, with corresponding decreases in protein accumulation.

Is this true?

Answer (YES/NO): YES